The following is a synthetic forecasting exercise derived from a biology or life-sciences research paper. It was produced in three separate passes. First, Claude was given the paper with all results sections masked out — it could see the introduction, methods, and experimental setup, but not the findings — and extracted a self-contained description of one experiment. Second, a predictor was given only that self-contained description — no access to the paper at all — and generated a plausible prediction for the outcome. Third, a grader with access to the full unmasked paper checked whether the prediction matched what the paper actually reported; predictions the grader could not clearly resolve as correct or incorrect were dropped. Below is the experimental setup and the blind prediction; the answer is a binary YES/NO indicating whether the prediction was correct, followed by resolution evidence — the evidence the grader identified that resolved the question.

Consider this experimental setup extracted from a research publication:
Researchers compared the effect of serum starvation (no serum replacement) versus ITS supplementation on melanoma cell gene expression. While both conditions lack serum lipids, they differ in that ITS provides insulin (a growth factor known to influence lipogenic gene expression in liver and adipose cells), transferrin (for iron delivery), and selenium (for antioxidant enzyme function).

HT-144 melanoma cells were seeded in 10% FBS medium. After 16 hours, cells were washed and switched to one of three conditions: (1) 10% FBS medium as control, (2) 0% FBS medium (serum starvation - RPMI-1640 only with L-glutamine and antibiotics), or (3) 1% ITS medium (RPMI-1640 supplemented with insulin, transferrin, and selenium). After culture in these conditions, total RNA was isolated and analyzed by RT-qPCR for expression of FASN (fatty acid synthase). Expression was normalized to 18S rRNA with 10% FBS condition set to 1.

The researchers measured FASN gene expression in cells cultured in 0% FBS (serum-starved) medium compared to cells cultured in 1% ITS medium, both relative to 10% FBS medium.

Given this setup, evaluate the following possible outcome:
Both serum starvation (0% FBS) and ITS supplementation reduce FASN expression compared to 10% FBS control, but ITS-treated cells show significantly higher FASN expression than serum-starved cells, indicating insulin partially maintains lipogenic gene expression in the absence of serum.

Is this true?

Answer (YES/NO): NO